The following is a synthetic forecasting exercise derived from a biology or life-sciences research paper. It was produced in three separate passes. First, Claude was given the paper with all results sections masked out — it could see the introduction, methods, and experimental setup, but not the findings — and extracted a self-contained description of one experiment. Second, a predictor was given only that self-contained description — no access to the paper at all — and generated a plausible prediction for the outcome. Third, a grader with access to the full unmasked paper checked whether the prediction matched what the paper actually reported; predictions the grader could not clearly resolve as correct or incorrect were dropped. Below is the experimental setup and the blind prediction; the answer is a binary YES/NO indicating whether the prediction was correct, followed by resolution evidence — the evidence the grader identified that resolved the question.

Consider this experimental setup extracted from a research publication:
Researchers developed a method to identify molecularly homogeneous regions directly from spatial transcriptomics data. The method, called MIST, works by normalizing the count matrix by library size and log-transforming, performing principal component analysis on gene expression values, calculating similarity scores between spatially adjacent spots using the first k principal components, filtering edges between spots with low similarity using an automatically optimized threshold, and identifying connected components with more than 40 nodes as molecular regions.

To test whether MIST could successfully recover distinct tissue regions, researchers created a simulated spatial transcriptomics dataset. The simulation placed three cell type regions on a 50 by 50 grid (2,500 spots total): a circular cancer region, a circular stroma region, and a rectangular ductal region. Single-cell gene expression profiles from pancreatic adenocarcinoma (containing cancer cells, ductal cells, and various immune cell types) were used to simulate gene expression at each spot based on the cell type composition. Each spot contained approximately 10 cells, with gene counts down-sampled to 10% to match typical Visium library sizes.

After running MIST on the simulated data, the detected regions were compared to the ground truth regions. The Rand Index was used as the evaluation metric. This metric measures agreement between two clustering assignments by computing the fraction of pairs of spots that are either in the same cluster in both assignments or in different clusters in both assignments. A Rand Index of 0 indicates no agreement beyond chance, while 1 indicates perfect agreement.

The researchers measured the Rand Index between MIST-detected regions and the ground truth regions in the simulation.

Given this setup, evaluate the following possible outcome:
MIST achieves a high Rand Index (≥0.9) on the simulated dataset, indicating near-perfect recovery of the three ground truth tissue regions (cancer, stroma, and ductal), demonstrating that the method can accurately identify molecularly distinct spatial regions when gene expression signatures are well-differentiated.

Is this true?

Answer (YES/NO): NO